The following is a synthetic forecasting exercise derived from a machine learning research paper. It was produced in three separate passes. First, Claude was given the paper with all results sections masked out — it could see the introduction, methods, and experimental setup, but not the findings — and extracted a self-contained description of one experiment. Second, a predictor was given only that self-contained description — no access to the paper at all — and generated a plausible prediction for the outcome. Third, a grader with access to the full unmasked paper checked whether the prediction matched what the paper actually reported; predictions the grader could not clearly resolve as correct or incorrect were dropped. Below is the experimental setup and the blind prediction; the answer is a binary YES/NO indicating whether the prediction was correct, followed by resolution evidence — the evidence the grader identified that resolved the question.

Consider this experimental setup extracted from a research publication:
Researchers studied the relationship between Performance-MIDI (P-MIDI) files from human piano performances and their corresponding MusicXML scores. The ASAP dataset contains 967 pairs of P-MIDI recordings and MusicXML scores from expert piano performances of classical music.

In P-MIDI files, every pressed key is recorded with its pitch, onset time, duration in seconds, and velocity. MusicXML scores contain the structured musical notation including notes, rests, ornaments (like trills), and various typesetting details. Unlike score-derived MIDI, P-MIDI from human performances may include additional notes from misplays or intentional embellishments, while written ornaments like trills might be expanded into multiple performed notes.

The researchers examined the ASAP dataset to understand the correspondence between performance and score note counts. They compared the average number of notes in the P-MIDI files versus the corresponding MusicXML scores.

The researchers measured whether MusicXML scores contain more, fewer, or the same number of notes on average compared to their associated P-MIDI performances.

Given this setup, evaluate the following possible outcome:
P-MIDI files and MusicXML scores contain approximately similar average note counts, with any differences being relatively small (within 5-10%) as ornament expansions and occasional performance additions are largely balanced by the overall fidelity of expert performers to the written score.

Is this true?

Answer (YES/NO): YES